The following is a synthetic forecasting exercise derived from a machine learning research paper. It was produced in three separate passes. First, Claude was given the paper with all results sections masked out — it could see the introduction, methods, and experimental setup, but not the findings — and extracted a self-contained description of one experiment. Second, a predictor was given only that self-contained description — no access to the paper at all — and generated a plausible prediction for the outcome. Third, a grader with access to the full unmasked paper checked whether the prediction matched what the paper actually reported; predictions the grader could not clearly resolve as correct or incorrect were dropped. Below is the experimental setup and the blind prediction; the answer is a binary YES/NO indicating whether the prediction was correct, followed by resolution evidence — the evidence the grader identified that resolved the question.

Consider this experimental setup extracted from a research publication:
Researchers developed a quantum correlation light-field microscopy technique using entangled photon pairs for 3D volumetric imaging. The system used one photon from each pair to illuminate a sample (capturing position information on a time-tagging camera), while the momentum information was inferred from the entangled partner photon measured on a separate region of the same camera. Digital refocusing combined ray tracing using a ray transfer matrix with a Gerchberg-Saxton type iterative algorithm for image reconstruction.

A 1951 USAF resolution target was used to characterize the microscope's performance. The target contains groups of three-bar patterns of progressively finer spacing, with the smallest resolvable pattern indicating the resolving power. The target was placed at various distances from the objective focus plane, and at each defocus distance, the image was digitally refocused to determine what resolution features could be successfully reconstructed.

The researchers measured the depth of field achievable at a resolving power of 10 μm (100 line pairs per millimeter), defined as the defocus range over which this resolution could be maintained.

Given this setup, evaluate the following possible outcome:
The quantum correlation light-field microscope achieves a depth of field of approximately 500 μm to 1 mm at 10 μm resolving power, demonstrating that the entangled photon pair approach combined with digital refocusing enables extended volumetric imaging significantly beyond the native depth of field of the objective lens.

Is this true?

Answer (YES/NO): NO